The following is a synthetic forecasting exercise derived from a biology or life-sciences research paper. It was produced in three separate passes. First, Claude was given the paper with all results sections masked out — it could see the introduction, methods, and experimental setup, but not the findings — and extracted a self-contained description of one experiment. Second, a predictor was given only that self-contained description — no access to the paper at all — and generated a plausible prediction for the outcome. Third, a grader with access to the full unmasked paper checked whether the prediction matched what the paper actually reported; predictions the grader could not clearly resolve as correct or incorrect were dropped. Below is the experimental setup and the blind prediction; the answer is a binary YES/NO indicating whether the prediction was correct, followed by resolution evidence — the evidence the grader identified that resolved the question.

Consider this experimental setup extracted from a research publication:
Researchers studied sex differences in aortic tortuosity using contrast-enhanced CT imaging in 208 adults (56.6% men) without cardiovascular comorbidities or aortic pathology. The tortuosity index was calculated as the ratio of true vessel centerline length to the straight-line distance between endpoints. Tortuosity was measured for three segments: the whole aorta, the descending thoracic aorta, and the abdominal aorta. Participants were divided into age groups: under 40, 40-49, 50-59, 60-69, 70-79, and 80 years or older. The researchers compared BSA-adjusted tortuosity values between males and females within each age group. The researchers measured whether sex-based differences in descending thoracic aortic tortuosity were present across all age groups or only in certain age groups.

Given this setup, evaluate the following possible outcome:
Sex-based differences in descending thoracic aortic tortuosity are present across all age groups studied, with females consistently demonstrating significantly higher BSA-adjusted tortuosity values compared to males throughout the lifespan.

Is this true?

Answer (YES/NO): YES